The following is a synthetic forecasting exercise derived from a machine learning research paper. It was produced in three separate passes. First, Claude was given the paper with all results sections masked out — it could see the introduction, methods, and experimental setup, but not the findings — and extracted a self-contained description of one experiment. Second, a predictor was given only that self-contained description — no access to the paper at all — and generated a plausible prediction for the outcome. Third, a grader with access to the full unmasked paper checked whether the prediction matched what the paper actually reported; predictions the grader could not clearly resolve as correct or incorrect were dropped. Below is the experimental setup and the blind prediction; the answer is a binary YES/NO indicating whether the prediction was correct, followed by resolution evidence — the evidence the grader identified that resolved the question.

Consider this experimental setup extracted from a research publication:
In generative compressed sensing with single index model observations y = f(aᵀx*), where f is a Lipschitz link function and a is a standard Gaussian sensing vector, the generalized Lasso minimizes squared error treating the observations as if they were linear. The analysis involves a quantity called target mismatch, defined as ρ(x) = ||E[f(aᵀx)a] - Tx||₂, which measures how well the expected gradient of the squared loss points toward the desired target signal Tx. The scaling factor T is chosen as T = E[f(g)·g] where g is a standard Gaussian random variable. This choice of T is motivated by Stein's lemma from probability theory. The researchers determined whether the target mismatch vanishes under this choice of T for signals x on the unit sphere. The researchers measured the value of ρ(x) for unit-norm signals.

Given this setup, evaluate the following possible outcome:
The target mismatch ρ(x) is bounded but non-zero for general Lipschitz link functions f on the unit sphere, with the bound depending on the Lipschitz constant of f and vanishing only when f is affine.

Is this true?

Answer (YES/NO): NO